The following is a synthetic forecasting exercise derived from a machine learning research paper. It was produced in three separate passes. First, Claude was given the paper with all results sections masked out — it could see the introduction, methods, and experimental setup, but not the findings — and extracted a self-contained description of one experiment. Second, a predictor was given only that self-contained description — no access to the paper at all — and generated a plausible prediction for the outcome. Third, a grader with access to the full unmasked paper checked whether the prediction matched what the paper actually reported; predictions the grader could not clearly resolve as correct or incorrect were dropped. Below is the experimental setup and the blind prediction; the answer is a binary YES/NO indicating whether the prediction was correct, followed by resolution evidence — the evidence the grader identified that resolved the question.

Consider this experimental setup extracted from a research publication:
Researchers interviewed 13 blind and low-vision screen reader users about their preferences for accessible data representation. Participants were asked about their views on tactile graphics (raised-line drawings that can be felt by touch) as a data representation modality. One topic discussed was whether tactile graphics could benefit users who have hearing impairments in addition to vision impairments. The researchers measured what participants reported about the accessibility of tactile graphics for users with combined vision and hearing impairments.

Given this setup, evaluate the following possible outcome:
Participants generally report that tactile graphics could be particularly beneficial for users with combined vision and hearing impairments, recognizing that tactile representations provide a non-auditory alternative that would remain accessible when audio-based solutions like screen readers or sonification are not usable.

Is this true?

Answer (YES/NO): NO